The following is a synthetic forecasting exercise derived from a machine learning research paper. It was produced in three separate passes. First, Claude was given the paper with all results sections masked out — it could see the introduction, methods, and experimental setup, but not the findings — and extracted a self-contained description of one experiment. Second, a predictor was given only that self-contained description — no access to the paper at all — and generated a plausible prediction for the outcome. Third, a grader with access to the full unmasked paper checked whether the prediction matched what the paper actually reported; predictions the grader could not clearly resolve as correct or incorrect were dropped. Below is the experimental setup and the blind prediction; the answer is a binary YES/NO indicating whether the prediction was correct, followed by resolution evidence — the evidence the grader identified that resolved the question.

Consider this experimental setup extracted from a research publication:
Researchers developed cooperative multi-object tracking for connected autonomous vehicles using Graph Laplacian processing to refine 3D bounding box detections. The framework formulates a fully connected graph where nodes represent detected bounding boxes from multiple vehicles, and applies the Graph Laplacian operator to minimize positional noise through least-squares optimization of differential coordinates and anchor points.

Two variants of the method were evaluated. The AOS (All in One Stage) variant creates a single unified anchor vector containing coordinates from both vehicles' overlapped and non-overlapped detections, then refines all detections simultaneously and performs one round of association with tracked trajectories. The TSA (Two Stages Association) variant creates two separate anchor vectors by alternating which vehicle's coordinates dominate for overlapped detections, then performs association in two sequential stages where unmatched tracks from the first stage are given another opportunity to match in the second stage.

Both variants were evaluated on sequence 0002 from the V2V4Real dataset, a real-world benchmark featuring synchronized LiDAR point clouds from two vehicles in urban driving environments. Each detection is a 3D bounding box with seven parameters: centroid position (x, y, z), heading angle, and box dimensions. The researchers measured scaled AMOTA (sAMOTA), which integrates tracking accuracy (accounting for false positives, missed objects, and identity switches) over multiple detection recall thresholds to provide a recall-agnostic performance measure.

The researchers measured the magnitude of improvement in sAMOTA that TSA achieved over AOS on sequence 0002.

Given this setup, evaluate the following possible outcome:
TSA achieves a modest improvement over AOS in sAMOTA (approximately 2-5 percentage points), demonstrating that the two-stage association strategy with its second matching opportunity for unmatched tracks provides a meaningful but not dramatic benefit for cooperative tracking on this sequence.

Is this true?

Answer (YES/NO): YES